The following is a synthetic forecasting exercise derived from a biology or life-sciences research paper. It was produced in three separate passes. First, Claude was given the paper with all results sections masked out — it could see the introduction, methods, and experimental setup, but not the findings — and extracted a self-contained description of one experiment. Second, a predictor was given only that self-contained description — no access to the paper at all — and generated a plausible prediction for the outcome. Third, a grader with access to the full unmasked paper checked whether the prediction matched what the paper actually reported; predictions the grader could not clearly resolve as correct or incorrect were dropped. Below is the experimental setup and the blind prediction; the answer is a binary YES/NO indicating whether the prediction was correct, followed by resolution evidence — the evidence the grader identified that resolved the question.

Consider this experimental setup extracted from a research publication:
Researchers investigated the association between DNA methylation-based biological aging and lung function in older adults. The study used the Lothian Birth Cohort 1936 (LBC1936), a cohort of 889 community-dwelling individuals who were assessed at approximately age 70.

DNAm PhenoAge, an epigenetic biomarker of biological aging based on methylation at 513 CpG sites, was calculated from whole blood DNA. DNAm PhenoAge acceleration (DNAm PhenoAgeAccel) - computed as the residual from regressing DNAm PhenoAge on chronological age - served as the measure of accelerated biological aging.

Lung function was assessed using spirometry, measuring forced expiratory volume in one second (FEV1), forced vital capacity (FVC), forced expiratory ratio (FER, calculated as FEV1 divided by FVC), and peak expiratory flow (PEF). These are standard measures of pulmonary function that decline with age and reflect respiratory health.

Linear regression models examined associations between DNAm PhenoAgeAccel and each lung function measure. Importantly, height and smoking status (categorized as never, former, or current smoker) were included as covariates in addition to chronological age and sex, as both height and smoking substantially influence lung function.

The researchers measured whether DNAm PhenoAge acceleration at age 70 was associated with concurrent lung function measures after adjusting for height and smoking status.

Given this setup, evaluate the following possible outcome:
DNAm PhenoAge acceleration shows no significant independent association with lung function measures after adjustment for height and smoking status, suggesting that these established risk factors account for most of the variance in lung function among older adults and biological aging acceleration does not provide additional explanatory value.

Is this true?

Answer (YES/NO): NO